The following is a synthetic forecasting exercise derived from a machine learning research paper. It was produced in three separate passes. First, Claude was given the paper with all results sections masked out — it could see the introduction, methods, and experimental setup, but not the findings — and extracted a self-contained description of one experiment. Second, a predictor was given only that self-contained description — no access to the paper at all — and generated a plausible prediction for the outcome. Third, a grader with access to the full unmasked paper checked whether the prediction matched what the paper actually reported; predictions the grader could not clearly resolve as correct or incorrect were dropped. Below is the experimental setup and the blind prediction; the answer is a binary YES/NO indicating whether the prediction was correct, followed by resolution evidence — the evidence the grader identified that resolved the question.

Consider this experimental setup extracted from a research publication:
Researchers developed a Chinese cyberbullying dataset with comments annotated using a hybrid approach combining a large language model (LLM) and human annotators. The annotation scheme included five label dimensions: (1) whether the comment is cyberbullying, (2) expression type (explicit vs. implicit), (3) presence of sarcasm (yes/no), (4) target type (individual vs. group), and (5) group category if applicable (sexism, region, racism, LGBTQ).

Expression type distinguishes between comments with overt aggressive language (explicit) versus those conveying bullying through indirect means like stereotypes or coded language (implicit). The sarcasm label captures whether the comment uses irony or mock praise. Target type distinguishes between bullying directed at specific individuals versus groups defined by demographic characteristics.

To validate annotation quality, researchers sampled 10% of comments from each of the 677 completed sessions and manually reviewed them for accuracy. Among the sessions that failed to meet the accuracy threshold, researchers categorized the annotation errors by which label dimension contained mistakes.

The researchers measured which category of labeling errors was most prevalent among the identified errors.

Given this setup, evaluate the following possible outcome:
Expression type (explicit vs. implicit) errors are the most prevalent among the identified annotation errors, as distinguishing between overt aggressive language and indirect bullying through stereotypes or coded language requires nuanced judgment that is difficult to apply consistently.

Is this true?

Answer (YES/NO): YES